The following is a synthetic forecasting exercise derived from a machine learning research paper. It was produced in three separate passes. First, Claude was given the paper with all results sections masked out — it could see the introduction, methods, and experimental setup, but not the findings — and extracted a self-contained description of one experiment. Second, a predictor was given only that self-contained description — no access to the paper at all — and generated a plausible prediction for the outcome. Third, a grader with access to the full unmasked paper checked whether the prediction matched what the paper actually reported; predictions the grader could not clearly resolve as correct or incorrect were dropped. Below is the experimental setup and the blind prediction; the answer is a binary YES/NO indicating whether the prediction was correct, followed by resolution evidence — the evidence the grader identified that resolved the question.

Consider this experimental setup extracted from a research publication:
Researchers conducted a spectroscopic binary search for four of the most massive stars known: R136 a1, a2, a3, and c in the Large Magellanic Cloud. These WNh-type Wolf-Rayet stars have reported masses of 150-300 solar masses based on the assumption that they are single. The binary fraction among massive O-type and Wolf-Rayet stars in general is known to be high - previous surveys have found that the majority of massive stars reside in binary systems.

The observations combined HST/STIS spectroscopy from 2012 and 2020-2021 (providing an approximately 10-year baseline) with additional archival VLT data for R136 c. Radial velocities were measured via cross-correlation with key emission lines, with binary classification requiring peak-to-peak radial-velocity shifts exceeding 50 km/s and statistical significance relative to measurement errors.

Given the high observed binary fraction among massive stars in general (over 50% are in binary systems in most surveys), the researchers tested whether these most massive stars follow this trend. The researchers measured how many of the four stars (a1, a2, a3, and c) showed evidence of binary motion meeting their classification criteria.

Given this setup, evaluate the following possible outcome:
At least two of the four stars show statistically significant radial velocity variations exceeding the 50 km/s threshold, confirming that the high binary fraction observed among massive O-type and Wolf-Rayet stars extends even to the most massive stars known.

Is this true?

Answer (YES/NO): NO